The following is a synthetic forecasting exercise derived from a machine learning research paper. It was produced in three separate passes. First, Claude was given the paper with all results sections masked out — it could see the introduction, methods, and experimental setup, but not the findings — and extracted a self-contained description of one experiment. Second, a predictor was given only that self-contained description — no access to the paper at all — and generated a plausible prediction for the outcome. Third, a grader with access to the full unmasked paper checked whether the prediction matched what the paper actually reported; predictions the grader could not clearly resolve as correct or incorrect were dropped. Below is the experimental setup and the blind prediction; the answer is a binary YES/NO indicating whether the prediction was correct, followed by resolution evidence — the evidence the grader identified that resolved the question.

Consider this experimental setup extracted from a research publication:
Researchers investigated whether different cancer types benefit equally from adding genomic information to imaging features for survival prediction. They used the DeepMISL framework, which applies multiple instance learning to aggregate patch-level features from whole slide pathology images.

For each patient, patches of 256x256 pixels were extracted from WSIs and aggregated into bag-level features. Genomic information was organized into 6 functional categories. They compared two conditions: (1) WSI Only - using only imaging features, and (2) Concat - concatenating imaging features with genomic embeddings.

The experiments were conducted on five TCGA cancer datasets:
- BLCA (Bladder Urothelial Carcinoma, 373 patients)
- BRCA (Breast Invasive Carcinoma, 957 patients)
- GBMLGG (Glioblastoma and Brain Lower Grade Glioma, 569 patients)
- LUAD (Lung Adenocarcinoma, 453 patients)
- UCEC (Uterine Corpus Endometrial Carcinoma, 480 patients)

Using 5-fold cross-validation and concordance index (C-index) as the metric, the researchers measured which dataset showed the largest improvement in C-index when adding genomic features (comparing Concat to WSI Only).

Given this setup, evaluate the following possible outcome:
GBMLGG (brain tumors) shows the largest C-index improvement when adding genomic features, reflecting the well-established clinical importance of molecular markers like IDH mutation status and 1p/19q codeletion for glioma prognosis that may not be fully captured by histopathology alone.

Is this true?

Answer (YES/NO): NO